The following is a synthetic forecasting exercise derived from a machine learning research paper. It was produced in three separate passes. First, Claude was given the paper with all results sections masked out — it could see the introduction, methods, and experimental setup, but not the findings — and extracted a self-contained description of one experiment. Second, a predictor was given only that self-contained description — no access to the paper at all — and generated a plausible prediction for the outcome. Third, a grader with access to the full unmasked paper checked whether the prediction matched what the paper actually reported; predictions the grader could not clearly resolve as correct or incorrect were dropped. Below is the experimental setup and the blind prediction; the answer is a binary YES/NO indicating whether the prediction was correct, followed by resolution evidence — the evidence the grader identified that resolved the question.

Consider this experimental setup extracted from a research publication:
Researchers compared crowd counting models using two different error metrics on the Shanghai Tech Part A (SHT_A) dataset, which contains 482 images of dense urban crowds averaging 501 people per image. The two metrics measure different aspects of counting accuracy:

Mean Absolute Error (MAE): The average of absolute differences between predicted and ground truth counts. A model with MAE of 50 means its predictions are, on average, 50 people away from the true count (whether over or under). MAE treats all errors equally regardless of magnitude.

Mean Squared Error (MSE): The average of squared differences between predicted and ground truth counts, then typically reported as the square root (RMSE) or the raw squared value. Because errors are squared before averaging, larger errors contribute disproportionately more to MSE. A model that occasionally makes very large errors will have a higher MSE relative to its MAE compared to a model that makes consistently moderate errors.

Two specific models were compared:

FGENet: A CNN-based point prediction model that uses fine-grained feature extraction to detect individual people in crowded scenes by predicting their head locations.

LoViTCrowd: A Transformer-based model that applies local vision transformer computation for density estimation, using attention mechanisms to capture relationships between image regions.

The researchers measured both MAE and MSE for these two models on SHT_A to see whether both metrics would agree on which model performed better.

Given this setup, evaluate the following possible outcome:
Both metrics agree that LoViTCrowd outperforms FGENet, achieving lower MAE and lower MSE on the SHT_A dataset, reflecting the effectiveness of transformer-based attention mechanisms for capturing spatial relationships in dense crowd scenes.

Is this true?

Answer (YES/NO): NO